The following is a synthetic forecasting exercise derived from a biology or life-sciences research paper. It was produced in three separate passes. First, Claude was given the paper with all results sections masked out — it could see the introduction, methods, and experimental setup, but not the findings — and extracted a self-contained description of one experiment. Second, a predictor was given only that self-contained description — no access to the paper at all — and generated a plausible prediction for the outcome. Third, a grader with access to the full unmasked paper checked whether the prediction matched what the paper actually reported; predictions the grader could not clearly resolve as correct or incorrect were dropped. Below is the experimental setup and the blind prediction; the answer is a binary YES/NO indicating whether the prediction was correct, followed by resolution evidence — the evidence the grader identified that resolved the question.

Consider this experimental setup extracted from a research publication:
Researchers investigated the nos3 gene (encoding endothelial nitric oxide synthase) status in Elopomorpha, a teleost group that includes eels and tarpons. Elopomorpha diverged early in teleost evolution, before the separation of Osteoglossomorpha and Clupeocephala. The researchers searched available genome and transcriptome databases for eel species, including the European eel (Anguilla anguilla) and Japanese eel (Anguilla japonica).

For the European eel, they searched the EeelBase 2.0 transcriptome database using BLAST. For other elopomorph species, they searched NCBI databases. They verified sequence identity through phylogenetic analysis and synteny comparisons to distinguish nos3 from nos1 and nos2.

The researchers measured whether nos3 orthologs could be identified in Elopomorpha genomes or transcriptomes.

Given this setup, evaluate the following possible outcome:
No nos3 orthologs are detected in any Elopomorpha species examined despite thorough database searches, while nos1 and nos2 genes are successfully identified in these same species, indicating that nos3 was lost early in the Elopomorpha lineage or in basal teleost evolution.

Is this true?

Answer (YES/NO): NO